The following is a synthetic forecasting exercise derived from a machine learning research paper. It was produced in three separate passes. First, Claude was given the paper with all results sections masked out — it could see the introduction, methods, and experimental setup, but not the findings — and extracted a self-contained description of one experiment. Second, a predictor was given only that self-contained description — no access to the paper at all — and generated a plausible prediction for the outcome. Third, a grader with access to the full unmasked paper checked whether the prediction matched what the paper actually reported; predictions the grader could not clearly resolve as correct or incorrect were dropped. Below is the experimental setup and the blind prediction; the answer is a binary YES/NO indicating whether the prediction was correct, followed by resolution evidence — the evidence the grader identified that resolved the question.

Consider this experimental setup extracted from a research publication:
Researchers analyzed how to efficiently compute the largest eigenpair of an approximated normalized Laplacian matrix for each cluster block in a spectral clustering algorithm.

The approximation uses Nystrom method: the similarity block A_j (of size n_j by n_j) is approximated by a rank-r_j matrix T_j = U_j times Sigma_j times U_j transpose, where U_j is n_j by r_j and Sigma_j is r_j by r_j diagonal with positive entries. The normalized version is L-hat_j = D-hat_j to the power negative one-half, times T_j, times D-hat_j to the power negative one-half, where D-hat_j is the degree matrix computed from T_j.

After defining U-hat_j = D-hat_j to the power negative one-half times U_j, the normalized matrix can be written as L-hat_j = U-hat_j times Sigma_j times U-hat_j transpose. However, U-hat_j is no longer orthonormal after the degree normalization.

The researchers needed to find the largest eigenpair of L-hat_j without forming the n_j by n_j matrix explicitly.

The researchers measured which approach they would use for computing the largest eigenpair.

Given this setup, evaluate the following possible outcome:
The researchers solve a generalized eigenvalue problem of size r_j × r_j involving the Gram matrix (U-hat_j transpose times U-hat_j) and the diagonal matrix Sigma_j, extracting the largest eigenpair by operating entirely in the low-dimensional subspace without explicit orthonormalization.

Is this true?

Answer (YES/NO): NO